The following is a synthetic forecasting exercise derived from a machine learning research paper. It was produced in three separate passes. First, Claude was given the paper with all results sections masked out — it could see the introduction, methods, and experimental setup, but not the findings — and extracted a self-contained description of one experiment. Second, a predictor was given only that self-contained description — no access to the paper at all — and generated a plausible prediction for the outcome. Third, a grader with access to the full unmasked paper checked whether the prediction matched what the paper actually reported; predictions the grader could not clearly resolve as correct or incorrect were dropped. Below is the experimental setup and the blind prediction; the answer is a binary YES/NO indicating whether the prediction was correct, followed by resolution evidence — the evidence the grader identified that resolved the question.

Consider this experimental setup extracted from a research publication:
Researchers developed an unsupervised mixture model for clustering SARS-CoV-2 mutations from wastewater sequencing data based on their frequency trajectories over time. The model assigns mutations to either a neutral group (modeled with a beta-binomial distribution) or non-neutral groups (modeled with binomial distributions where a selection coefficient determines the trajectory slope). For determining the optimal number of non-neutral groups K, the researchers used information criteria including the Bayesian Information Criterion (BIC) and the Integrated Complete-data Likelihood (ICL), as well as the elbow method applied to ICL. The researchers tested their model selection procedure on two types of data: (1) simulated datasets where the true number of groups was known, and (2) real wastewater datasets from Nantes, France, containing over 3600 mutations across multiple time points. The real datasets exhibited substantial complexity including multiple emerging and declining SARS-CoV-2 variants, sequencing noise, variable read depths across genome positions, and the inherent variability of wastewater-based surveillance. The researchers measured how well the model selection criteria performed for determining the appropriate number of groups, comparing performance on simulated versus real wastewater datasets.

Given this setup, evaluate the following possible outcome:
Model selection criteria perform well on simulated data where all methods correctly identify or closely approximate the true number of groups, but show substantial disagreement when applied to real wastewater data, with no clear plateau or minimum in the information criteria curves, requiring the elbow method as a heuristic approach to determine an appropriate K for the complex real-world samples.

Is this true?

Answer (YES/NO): NO